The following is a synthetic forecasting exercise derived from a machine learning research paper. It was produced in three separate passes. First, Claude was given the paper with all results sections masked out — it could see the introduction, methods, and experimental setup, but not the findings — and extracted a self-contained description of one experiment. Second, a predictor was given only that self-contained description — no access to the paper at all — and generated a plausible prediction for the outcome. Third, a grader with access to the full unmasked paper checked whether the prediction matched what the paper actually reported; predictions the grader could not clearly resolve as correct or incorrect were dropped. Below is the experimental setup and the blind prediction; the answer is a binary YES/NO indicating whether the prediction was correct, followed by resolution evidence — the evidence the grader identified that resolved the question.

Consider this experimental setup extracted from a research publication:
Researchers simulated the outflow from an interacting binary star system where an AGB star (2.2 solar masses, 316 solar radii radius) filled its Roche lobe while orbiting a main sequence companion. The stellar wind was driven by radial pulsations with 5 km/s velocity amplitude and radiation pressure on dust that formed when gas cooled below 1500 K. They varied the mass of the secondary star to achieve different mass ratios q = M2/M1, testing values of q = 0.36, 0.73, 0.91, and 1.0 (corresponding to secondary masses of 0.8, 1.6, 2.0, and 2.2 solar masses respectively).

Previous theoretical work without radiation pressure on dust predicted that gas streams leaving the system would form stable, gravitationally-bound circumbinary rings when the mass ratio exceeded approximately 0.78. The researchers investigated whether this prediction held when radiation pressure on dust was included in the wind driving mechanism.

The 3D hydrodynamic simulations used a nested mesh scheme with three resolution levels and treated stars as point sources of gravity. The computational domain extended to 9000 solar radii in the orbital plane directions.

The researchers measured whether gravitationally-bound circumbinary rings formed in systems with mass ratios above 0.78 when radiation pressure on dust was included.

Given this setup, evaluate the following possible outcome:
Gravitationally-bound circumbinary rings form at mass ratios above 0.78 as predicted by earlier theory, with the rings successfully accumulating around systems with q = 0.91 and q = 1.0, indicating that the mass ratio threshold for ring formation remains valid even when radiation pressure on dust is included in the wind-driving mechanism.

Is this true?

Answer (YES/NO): NO